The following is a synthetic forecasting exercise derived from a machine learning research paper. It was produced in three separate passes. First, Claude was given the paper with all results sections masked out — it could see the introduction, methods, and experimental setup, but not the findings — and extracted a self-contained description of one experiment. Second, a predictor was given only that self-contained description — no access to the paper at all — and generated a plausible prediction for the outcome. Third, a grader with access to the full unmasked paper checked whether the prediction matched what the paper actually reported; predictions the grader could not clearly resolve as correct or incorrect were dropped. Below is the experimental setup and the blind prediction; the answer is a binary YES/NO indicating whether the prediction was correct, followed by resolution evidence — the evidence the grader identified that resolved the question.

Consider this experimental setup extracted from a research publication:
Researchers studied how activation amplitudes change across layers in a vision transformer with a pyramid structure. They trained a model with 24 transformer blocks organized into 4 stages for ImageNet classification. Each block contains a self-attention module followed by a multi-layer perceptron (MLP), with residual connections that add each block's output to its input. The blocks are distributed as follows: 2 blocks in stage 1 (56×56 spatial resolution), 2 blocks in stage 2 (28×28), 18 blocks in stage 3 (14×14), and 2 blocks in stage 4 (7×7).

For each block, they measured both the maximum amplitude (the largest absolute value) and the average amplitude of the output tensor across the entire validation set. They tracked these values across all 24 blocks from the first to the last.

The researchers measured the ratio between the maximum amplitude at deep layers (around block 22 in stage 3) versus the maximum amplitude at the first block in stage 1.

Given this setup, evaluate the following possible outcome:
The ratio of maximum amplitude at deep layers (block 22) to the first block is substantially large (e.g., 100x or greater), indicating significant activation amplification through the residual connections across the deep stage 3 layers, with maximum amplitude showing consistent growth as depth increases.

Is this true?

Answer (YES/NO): YES